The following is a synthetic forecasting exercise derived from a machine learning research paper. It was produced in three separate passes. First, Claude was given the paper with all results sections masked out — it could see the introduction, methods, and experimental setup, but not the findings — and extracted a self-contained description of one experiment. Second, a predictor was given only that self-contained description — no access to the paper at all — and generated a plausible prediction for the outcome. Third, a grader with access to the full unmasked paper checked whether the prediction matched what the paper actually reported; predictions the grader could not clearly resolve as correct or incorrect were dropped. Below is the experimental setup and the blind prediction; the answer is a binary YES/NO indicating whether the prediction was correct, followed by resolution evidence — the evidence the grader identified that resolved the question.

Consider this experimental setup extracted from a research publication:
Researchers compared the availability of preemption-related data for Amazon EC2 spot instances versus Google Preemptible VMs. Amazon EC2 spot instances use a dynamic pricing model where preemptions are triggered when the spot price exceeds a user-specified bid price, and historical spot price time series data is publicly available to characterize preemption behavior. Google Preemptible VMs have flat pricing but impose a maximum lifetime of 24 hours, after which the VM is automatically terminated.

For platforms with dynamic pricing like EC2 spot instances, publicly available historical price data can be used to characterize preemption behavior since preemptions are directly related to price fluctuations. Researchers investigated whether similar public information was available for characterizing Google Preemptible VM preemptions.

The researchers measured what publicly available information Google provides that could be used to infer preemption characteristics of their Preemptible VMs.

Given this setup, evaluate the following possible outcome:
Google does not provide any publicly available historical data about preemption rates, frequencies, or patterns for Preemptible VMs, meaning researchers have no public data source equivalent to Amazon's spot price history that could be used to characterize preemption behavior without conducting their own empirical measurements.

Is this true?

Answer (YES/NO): YES